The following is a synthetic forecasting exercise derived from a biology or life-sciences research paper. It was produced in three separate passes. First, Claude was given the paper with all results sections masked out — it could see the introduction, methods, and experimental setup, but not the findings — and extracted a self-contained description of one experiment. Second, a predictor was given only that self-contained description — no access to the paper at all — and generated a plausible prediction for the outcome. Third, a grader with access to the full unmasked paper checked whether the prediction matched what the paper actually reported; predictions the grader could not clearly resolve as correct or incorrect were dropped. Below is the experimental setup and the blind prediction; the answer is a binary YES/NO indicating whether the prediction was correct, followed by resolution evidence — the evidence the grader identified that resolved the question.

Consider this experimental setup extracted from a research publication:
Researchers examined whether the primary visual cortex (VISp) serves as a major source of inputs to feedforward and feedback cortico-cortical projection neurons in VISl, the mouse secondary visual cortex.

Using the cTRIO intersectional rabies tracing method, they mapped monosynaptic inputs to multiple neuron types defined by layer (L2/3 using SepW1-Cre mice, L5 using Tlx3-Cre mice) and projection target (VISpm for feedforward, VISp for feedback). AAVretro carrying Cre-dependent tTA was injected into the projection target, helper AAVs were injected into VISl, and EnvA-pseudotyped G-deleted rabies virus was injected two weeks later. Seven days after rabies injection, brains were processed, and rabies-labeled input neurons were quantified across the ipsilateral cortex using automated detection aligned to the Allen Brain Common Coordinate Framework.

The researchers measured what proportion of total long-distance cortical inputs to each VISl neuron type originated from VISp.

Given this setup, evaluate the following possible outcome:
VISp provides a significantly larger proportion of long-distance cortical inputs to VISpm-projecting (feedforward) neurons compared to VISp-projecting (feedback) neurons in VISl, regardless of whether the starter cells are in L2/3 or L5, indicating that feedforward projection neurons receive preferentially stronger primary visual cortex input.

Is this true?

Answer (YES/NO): NO